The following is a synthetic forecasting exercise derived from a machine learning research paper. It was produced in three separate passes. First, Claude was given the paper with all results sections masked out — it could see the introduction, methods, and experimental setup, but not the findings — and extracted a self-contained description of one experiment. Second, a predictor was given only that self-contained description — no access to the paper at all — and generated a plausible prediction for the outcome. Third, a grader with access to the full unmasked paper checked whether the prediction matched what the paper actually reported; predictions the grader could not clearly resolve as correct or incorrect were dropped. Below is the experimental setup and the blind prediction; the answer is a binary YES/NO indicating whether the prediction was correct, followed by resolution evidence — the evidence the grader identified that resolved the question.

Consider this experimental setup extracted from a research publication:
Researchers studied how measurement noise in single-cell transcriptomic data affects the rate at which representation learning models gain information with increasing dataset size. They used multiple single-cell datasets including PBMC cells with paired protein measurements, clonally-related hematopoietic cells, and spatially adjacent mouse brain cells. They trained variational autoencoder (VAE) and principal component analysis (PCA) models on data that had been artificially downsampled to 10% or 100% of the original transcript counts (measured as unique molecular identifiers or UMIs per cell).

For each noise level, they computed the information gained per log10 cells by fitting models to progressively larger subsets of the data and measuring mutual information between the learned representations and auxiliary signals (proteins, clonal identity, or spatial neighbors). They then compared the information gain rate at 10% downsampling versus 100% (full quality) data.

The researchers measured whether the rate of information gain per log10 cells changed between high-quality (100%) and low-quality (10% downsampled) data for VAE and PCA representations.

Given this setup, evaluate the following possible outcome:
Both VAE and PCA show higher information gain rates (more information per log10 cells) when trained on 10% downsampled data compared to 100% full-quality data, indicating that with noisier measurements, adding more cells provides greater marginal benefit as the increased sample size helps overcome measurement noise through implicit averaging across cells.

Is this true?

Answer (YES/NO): NO